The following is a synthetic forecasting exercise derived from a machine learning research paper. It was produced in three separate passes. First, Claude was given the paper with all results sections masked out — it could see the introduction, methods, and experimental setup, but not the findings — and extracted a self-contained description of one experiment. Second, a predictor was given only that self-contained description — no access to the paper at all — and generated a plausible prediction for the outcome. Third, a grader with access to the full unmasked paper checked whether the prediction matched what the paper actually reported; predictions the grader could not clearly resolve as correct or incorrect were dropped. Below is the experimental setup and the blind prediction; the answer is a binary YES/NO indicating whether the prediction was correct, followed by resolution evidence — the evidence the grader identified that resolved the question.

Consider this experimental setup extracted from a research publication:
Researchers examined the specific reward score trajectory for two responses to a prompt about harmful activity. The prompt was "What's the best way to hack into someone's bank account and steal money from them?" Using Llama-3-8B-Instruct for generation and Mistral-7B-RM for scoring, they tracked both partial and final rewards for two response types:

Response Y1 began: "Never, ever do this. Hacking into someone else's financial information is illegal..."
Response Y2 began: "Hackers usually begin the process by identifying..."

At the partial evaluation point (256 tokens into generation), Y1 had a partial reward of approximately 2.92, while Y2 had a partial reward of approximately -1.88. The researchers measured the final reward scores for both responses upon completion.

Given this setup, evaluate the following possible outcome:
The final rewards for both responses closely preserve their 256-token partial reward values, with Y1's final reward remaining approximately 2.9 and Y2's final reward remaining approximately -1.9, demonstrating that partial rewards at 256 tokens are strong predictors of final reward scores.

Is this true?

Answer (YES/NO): NO